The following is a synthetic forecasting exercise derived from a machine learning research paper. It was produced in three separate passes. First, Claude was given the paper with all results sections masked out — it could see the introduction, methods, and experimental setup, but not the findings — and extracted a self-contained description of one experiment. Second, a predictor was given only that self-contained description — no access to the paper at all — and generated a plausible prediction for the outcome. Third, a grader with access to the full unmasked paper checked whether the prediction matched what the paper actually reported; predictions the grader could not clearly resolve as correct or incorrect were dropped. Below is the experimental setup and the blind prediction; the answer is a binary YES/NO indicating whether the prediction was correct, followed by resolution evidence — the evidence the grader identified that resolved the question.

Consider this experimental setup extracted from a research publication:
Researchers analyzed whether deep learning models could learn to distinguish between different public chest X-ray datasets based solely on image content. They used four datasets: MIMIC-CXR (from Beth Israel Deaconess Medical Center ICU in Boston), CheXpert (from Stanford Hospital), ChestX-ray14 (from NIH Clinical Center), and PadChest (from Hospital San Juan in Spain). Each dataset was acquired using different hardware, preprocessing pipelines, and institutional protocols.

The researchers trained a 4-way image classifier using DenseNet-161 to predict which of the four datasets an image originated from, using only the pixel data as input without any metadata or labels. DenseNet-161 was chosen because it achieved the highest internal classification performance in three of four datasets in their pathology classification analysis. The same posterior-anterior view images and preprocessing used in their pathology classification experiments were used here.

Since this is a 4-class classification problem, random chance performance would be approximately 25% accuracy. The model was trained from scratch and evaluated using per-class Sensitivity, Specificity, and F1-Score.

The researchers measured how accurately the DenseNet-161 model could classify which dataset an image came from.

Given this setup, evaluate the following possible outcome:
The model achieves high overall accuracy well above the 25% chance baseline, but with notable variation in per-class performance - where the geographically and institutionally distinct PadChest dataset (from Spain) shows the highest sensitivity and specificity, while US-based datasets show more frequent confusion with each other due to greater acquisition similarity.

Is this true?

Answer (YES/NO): NO